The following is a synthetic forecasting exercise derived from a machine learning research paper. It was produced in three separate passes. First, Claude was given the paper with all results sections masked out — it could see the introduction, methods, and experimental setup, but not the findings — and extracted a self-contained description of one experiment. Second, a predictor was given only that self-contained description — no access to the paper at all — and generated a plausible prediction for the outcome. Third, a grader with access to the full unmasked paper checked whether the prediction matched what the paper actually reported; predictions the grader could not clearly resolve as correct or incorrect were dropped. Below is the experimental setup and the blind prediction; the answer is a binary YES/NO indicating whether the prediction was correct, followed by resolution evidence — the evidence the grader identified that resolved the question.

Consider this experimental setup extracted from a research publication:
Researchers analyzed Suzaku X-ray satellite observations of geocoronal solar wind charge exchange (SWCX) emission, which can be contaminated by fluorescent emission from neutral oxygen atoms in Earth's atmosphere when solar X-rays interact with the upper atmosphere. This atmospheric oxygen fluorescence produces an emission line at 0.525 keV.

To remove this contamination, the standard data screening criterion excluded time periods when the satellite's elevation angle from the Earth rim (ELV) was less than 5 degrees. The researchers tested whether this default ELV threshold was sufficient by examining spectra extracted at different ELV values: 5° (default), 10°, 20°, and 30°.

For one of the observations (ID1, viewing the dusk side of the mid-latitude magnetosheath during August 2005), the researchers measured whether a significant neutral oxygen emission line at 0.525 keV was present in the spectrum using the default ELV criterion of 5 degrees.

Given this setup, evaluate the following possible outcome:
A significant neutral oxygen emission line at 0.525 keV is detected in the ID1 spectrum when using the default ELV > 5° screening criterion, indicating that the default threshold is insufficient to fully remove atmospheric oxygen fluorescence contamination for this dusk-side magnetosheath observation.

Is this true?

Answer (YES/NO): YES